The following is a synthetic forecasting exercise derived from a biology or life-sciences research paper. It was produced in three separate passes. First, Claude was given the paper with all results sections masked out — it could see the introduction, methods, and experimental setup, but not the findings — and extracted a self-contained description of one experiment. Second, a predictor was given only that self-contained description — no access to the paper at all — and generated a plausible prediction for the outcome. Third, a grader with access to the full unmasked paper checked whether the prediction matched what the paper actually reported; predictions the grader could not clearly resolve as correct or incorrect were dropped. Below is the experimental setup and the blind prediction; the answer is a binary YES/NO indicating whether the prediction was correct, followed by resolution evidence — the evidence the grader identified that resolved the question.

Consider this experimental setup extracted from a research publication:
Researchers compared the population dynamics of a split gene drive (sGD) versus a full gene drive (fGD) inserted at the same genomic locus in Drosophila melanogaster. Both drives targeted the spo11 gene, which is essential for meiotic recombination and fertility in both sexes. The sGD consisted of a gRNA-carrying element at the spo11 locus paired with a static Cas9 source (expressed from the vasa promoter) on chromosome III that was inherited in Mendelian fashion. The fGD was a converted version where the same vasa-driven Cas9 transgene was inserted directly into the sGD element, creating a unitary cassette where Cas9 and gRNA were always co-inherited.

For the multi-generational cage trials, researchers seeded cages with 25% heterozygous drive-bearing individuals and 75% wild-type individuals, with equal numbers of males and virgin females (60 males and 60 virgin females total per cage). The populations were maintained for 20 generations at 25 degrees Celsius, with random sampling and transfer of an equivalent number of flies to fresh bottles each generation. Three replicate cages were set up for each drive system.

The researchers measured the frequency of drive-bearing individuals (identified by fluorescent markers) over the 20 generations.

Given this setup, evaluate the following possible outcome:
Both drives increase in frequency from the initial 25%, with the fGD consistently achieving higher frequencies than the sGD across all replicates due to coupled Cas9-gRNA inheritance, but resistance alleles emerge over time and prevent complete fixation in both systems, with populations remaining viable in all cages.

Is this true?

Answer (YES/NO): NO